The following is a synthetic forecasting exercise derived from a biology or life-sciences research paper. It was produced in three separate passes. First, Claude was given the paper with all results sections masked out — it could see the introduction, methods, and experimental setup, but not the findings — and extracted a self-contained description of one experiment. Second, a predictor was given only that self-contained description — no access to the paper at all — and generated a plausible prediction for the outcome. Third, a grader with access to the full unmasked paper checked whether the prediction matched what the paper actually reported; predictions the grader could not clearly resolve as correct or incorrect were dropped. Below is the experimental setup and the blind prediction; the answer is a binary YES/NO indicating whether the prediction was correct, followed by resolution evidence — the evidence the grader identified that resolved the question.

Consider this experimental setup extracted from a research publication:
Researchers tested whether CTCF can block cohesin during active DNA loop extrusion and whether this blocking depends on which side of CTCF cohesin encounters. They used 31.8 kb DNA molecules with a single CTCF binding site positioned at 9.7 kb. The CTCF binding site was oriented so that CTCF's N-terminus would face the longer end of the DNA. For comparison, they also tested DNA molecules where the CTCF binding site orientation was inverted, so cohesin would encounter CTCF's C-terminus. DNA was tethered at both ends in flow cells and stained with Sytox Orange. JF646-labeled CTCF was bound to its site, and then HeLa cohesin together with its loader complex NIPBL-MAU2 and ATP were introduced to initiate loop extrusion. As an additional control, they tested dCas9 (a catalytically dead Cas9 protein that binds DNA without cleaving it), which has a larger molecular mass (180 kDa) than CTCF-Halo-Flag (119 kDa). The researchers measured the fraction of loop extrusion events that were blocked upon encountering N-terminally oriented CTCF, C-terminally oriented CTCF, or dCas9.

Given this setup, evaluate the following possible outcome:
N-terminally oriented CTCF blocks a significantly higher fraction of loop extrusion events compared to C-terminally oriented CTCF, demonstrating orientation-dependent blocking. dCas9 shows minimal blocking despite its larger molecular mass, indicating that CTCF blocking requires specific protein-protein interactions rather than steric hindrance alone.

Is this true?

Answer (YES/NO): YES